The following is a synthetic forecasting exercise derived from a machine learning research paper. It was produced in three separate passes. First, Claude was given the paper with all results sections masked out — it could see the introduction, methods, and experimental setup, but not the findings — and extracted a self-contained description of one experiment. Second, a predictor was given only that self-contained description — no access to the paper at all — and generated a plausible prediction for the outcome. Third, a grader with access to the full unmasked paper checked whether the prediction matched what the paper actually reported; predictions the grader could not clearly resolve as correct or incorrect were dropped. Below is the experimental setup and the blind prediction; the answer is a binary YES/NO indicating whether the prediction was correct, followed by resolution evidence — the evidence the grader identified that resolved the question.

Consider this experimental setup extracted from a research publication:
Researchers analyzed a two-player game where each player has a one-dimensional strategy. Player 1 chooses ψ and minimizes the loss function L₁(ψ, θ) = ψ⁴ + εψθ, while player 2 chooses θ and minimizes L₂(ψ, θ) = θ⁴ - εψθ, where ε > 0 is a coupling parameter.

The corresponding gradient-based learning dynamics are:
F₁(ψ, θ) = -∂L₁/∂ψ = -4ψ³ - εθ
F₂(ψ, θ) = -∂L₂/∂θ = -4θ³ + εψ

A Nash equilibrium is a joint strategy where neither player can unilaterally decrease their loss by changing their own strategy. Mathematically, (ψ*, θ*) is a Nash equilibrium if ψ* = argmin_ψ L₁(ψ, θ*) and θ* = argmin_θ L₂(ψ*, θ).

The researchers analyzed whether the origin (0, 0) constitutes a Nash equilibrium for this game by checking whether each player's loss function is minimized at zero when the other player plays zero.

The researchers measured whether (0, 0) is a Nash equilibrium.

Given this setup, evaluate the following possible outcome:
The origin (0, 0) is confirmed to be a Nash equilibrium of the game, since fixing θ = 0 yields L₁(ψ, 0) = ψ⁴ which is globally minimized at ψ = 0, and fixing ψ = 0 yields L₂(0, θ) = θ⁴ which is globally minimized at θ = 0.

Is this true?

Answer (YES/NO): YES